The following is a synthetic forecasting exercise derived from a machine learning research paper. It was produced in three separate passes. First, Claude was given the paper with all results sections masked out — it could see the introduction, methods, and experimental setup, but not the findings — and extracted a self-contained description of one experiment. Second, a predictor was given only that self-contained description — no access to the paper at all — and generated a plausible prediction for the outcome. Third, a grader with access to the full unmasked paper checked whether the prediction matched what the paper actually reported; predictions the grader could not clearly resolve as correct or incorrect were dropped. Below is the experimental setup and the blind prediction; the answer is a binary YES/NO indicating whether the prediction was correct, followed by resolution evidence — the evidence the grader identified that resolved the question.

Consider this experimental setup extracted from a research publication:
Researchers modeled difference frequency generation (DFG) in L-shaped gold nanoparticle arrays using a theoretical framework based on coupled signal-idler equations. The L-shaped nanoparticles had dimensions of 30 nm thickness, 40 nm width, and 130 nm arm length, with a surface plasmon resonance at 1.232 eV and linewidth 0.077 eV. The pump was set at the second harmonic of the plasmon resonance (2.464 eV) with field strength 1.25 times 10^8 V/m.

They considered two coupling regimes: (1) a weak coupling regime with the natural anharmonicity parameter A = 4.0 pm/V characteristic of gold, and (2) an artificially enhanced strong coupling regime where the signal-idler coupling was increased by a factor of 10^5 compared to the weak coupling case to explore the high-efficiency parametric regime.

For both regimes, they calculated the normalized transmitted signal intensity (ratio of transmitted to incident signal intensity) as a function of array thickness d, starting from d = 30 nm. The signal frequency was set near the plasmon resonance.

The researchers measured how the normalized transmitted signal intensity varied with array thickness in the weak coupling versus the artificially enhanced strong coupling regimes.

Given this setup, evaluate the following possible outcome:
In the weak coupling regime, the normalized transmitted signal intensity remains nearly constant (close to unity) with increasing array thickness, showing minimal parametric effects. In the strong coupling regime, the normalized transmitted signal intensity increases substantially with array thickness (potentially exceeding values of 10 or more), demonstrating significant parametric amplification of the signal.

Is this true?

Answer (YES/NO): YES